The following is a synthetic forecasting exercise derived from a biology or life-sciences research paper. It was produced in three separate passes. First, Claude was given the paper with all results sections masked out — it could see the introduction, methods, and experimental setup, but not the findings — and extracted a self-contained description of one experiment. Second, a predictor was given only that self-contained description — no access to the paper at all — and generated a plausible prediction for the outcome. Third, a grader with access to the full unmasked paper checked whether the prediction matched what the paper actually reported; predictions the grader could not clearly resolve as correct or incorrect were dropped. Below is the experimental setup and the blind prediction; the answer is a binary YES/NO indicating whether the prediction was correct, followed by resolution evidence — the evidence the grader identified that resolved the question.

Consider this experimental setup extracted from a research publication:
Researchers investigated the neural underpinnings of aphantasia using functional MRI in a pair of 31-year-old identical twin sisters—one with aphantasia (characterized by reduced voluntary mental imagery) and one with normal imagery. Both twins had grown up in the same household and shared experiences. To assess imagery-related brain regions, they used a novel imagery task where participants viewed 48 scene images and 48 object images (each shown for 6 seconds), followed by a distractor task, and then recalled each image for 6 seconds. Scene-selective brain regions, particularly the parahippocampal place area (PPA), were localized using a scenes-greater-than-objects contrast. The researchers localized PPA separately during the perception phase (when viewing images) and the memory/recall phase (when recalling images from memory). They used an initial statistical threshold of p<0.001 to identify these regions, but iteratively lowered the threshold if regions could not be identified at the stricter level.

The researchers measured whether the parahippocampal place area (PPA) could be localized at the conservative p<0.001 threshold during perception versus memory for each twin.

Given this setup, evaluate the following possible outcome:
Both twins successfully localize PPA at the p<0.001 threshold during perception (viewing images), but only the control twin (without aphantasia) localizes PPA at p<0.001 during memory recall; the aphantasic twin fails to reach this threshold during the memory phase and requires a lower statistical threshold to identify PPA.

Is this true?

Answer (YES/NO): YES